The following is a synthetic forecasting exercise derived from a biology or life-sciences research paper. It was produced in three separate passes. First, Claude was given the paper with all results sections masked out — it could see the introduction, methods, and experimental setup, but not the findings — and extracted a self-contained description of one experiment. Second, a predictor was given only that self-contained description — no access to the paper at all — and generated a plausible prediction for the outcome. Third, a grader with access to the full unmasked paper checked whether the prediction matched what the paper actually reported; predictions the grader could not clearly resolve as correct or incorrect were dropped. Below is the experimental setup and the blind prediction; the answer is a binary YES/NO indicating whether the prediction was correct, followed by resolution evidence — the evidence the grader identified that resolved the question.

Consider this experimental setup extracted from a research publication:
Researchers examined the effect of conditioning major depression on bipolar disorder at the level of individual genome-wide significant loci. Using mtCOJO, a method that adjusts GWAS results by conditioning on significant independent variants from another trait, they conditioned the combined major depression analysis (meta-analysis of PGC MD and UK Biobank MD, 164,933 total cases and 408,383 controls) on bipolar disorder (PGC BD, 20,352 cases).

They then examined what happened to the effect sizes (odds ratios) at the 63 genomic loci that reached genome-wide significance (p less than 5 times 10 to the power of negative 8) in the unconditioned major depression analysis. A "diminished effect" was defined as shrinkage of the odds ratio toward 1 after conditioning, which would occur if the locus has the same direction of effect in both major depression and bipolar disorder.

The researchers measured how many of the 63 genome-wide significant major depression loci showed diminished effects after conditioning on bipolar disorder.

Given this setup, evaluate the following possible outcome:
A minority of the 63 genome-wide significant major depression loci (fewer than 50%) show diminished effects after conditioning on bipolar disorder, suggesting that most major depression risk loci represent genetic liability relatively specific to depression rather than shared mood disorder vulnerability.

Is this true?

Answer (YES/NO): NO